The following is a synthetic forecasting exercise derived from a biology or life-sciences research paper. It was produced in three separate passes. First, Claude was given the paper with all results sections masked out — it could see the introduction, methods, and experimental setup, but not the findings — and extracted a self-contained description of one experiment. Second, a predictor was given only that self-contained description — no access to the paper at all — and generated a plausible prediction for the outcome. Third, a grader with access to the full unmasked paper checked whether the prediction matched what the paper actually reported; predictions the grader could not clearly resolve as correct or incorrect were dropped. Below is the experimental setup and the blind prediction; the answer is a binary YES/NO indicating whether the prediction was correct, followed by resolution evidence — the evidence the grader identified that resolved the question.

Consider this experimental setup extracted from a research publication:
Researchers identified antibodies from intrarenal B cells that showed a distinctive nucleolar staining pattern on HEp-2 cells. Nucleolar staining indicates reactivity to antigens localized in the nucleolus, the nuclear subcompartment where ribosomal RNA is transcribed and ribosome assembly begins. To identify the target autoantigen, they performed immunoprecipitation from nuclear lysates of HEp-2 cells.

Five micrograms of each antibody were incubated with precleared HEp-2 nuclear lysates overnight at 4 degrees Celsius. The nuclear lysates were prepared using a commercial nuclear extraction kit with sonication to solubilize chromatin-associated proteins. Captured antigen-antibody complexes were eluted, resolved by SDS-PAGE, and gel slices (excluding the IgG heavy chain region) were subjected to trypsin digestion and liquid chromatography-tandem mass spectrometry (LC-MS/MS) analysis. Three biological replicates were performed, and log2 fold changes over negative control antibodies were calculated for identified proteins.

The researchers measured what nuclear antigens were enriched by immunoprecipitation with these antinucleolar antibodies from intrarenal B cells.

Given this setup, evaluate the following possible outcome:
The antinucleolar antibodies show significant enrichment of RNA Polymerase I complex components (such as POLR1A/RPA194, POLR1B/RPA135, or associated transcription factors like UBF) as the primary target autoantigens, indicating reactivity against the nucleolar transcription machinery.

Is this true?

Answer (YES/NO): NO